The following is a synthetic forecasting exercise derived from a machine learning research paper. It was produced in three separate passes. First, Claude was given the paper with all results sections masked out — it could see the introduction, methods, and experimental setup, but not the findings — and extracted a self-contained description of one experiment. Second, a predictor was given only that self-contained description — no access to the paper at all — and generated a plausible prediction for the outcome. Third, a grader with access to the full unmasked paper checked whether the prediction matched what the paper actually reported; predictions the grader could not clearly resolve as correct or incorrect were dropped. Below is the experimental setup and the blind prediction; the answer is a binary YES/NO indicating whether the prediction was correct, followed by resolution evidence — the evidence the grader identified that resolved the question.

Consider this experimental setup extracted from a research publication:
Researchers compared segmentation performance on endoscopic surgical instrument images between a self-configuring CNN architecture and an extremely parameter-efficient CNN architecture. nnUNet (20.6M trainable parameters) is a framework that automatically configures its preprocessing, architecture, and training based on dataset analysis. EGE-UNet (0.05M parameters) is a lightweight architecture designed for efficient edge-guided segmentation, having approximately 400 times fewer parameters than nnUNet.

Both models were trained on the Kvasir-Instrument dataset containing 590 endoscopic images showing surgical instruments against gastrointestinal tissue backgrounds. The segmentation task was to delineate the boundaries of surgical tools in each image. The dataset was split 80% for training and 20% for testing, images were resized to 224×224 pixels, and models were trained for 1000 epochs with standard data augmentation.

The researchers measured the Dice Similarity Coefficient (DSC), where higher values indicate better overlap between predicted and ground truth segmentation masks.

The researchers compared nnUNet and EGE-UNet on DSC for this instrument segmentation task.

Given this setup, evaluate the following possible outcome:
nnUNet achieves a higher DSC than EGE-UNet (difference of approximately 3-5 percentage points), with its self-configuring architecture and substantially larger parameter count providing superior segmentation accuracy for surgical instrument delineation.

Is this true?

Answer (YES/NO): NO